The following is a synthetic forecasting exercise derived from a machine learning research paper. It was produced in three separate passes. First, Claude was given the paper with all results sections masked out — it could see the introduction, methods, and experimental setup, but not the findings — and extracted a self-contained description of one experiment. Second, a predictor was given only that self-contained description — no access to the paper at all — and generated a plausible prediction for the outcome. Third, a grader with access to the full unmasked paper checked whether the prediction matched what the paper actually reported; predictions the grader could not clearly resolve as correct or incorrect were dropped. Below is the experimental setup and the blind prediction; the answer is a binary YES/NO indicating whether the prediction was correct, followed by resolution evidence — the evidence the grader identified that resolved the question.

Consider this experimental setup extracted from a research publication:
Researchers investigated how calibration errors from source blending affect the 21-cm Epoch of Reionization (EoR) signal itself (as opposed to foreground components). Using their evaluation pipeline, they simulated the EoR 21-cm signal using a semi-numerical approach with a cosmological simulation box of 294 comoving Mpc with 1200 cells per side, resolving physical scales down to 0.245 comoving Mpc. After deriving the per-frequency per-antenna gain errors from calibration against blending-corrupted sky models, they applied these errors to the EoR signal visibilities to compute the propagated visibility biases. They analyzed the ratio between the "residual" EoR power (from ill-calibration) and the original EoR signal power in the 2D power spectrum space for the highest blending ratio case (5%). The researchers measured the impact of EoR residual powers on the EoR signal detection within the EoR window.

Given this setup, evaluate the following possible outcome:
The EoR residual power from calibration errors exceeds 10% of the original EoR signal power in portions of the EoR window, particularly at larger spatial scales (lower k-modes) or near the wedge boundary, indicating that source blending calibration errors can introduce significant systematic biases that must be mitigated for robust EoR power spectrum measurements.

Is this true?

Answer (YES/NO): NO